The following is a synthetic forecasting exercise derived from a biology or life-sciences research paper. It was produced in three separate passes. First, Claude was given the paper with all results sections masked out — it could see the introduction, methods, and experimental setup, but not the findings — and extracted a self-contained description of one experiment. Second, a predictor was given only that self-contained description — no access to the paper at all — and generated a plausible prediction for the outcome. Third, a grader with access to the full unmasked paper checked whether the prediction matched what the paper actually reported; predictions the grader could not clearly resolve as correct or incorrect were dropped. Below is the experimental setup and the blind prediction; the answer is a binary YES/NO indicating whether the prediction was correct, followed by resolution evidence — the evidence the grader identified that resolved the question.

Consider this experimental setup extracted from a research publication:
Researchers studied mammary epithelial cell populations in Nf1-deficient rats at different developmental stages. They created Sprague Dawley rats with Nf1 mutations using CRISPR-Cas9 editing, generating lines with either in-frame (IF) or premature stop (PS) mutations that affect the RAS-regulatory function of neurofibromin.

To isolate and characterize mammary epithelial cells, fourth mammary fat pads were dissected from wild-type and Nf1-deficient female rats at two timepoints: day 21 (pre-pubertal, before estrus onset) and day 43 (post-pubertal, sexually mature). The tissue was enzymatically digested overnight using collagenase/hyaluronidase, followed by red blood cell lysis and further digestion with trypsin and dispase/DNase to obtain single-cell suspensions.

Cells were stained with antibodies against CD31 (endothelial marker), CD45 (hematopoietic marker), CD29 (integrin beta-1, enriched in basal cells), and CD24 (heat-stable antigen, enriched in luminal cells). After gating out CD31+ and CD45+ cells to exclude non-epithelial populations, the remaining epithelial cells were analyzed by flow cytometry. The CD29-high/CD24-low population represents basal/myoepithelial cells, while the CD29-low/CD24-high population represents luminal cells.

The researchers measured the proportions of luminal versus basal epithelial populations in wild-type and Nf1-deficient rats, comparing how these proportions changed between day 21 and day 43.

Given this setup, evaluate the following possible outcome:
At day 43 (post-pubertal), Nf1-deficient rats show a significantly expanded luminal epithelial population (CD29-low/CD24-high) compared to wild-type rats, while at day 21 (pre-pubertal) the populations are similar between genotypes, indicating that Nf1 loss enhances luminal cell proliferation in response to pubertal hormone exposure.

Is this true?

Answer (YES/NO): NO